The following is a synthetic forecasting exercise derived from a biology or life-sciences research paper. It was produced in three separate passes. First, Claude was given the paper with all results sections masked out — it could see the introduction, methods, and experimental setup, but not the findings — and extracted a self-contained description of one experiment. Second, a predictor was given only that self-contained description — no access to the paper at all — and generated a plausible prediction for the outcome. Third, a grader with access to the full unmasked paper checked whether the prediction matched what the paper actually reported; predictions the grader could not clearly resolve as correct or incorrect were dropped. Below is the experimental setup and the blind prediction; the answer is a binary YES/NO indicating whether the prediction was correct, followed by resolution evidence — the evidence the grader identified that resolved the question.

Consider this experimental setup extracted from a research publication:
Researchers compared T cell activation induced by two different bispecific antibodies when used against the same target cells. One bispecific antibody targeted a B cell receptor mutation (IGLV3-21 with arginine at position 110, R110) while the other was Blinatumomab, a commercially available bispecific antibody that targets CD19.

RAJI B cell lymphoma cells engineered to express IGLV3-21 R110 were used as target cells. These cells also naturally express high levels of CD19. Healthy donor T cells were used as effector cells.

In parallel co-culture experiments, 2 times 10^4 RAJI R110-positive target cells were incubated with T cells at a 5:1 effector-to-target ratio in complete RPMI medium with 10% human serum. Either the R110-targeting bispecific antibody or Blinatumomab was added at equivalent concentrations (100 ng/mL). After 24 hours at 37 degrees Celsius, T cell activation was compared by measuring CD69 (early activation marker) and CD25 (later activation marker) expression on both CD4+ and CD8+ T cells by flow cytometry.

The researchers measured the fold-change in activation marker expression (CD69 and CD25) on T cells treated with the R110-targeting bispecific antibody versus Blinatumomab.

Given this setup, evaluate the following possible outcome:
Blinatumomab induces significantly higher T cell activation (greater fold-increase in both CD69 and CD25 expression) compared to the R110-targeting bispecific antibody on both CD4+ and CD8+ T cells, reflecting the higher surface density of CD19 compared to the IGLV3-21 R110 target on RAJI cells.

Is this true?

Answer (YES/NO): NO